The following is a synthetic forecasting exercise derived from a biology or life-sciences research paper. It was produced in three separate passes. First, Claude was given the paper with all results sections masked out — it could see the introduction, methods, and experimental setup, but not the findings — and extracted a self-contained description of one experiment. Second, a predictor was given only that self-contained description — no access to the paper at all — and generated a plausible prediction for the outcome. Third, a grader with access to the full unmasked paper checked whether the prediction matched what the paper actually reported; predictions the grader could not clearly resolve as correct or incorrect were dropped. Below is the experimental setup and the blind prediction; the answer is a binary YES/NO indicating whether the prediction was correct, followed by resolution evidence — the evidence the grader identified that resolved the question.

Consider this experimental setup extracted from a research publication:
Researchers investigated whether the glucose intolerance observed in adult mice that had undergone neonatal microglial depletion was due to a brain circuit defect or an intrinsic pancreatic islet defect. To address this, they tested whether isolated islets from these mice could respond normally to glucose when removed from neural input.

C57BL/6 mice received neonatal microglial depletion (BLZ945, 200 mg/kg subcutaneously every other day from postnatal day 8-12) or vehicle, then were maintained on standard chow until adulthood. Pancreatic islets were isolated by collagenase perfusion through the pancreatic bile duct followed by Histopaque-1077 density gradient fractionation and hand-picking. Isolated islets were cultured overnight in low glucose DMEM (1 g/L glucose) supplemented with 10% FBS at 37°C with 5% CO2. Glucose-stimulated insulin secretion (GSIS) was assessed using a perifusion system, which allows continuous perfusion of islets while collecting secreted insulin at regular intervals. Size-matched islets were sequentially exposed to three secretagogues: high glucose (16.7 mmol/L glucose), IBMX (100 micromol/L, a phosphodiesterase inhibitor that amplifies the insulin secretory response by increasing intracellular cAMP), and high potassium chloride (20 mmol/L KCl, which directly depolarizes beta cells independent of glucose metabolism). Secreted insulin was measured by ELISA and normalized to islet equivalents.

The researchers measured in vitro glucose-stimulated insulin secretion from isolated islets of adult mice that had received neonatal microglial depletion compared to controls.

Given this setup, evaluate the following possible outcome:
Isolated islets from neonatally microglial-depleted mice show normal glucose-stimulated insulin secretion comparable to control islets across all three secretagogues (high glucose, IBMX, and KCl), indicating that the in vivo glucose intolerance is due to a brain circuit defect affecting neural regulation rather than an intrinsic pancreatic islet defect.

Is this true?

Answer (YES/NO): YES